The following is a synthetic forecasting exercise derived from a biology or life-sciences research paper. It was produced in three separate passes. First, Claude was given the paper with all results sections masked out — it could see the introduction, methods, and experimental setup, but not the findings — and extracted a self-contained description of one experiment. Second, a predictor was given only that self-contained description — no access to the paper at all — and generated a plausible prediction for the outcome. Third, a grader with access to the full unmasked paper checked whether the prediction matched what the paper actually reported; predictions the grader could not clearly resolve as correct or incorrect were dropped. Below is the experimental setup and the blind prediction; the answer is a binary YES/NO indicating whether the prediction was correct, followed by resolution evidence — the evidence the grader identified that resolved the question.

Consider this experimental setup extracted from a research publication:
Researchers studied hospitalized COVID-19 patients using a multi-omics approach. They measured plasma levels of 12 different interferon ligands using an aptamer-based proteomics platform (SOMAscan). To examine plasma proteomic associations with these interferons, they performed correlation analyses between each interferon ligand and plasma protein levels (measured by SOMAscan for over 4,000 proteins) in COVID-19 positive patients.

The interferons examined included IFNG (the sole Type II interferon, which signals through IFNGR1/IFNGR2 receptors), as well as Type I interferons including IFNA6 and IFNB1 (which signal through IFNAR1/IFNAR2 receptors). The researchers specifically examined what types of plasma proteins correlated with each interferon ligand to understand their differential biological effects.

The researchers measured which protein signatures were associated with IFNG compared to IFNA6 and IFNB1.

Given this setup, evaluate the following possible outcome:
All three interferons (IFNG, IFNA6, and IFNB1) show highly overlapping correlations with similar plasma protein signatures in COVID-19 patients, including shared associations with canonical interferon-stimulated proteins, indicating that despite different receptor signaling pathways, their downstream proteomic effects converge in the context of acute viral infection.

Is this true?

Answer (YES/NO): NO